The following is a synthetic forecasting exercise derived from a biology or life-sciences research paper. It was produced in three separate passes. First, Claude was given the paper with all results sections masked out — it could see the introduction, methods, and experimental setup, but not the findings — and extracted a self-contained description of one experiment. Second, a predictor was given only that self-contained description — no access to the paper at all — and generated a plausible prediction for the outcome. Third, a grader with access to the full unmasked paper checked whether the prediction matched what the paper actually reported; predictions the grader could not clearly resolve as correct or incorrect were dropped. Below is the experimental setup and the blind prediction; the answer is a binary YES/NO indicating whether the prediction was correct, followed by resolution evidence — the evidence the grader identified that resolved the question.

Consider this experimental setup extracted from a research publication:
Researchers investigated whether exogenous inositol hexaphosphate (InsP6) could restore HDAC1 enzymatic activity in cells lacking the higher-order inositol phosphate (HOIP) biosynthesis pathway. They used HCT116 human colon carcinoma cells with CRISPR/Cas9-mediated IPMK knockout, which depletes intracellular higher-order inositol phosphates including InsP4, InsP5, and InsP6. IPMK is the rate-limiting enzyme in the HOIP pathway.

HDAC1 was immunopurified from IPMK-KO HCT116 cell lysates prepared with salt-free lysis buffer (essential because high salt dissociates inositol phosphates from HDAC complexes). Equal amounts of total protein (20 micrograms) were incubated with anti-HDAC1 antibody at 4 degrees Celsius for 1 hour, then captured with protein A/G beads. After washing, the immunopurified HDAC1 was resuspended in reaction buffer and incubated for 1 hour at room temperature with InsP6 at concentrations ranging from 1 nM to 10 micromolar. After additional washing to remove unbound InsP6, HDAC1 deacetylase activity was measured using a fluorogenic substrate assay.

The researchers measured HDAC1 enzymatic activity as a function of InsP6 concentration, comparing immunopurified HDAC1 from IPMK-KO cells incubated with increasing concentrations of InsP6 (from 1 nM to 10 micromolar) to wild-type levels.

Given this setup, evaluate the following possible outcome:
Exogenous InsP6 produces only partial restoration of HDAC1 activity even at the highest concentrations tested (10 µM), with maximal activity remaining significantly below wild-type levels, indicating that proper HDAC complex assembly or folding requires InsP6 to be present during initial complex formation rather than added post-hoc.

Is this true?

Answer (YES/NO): NO